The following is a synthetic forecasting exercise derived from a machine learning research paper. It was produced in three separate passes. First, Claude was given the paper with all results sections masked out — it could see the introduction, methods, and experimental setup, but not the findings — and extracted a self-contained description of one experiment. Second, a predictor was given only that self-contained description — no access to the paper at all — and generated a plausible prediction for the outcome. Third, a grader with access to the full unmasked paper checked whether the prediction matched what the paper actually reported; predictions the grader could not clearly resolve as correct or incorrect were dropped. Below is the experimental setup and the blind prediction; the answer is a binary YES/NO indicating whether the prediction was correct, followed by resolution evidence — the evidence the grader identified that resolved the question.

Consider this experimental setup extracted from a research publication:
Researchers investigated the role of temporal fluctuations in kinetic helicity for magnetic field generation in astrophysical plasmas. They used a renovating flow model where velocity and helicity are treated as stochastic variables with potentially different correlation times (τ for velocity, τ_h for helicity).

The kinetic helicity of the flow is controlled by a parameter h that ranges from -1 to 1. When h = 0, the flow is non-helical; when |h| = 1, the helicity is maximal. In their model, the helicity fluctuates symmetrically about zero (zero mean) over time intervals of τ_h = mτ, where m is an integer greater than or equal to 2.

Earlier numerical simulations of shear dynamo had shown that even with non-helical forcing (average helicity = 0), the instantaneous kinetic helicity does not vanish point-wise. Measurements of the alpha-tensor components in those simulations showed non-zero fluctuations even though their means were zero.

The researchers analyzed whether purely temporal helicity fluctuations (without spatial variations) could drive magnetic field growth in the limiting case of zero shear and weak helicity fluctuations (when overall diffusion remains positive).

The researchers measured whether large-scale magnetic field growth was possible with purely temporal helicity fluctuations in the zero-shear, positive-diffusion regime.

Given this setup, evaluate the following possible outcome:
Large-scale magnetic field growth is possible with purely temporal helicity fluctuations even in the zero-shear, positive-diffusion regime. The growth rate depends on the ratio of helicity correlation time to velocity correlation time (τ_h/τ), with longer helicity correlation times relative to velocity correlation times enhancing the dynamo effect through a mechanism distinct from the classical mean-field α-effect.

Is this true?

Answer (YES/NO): NO